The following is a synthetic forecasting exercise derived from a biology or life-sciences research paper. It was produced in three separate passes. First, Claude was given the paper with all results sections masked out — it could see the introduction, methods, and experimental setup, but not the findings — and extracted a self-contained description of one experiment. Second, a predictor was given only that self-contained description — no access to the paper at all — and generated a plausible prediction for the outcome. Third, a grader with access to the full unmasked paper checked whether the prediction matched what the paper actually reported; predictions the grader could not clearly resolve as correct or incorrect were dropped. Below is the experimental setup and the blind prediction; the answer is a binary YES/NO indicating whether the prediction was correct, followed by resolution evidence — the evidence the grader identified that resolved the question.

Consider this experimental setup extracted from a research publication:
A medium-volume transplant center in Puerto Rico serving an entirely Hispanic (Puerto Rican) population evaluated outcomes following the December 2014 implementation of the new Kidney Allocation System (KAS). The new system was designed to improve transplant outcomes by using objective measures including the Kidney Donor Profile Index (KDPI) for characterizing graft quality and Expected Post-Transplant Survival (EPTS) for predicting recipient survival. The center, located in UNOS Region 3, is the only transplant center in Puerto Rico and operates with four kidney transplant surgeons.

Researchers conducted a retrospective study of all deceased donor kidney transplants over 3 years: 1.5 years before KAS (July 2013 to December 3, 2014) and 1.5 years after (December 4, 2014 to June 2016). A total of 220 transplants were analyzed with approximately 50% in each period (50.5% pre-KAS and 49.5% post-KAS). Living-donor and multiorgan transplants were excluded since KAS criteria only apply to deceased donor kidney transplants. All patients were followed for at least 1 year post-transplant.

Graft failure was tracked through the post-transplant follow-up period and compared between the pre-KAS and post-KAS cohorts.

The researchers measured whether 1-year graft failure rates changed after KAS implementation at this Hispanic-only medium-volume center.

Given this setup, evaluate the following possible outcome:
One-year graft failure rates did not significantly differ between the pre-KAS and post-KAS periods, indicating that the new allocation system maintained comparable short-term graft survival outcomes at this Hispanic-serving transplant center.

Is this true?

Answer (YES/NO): YES